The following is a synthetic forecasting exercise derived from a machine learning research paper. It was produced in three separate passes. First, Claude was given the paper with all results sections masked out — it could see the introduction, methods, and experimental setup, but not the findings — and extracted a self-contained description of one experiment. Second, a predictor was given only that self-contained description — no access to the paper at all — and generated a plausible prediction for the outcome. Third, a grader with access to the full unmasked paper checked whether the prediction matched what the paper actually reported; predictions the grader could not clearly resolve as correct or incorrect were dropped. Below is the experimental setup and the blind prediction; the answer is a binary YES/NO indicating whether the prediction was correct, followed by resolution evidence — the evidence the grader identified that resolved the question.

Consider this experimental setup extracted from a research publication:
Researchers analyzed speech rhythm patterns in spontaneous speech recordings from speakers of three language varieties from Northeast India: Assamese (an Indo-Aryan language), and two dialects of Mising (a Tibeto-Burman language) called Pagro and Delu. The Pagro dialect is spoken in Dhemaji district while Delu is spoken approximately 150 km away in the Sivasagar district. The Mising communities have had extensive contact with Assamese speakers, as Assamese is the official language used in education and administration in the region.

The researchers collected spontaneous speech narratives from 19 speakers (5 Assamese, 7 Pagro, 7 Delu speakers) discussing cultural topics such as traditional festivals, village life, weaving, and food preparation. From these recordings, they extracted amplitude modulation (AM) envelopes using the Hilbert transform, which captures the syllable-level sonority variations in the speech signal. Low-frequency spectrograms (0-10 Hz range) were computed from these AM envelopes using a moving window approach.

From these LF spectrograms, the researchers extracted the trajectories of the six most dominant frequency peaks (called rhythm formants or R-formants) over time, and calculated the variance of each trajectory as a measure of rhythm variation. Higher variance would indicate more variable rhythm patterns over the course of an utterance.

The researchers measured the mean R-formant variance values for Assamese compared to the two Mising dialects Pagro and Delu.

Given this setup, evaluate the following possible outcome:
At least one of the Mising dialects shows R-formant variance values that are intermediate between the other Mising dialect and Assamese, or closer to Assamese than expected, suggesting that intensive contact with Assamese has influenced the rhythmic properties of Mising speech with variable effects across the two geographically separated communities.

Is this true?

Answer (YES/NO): YES